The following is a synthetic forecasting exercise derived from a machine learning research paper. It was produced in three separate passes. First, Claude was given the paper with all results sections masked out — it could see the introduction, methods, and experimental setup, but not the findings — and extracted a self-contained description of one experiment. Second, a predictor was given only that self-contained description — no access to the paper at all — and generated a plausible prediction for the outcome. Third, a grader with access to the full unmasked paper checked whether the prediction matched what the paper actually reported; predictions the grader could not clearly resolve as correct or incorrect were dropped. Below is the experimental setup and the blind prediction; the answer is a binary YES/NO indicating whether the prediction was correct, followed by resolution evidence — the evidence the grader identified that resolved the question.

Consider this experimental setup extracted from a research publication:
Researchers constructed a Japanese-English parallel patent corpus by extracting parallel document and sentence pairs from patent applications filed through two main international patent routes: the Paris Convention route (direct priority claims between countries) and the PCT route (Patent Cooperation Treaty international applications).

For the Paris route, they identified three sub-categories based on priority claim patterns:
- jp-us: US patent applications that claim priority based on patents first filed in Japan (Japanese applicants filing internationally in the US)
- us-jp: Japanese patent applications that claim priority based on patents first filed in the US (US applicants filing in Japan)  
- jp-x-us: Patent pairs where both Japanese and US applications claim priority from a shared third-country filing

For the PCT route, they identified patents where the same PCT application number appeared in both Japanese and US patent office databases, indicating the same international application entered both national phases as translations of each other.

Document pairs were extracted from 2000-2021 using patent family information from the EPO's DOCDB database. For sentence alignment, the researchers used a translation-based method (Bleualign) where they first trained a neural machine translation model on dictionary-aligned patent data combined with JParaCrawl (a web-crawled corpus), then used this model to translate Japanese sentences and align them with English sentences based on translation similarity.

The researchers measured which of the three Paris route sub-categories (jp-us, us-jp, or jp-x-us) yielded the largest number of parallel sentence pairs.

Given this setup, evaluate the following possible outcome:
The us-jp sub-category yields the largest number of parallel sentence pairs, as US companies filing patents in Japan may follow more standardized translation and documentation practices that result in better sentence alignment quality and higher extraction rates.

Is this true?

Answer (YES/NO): YES